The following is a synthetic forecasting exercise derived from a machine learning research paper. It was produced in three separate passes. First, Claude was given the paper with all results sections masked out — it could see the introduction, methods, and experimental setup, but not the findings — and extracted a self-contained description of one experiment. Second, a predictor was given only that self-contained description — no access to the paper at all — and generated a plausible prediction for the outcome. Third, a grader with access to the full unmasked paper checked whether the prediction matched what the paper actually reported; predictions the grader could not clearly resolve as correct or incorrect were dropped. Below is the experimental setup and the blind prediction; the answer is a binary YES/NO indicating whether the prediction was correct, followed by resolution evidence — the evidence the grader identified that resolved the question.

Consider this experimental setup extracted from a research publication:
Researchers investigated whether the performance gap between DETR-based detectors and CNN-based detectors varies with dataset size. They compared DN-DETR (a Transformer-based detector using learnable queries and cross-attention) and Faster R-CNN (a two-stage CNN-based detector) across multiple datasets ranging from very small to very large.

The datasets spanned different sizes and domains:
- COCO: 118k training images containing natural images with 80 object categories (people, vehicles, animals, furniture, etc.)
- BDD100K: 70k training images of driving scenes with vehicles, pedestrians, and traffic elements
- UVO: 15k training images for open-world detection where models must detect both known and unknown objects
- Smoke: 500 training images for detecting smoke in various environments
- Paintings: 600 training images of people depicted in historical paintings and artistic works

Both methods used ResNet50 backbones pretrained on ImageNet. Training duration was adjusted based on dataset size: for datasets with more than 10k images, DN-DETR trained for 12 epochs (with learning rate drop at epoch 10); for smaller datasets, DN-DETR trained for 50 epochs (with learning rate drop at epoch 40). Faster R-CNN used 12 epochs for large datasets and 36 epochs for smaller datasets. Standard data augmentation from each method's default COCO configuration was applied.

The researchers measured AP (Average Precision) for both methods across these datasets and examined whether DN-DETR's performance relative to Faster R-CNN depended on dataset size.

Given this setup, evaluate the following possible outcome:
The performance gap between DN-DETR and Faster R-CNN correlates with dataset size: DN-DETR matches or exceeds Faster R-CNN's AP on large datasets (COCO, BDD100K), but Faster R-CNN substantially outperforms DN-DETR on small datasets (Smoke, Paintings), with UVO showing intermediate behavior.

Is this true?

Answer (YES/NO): NO